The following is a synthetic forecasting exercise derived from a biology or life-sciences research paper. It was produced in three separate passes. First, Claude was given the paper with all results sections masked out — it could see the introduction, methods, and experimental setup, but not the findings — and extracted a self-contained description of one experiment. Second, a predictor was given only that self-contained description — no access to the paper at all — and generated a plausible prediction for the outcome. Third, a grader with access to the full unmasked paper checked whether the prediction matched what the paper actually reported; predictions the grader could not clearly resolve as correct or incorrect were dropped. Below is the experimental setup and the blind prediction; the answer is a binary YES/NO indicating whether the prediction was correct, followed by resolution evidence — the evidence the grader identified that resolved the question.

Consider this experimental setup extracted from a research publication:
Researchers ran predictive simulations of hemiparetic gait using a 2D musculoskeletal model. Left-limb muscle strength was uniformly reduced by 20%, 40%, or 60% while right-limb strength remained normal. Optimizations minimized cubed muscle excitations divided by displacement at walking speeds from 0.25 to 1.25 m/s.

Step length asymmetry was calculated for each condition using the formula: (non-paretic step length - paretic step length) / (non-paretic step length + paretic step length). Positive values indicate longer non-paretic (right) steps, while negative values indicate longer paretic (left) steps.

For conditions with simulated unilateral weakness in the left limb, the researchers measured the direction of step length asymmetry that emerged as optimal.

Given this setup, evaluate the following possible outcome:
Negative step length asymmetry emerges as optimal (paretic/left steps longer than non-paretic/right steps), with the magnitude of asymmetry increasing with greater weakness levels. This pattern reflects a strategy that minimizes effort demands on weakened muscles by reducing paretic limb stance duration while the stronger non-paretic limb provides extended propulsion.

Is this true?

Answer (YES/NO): NO